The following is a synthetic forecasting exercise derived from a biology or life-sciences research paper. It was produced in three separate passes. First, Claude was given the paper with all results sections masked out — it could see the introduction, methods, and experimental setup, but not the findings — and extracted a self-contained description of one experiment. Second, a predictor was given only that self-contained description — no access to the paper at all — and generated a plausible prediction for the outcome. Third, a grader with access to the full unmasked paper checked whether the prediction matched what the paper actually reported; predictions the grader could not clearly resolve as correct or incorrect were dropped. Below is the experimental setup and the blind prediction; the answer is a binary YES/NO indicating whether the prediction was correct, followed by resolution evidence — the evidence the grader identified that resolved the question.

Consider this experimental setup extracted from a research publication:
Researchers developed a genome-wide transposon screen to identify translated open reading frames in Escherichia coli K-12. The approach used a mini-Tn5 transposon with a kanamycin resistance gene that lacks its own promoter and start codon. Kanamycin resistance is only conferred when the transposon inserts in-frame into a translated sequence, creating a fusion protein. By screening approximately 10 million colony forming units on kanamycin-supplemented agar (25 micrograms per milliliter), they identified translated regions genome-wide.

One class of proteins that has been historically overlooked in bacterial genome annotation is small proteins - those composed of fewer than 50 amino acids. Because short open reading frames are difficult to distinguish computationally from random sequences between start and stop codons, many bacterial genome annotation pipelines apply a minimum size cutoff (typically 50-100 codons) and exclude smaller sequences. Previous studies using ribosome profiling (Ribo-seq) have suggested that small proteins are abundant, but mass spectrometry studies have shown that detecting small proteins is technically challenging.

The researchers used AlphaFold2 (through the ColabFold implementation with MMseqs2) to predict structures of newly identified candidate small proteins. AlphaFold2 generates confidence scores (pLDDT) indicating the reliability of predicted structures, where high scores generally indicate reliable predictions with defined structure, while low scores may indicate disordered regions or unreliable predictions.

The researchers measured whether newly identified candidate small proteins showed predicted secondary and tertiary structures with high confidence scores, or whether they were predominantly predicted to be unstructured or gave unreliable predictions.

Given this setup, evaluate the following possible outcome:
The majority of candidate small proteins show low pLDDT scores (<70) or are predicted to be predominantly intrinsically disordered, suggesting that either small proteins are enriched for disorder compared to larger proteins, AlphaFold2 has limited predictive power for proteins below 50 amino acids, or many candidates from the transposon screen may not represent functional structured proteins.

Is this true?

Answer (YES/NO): NO